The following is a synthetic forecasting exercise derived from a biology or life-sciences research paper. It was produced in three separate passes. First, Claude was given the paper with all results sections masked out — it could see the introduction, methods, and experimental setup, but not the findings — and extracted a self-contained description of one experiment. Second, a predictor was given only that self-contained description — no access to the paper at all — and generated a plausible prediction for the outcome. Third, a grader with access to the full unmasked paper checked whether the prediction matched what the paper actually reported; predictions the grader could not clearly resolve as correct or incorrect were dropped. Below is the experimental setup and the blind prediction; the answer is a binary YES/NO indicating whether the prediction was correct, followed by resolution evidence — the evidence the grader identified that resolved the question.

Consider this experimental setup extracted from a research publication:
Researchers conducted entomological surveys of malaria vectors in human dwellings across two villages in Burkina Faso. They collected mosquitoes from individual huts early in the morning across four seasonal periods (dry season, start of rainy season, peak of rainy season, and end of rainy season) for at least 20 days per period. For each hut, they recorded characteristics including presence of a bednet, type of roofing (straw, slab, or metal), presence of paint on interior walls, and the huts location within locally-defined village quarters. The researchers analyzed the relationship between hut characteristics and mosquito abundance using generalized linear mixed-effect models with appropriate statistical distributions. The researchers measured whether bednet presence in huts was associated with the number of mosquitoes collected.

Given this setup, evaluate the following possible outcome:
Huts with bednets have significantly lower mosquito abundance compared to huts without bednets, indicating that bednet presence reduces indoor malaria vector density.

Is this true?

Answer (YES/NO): YES